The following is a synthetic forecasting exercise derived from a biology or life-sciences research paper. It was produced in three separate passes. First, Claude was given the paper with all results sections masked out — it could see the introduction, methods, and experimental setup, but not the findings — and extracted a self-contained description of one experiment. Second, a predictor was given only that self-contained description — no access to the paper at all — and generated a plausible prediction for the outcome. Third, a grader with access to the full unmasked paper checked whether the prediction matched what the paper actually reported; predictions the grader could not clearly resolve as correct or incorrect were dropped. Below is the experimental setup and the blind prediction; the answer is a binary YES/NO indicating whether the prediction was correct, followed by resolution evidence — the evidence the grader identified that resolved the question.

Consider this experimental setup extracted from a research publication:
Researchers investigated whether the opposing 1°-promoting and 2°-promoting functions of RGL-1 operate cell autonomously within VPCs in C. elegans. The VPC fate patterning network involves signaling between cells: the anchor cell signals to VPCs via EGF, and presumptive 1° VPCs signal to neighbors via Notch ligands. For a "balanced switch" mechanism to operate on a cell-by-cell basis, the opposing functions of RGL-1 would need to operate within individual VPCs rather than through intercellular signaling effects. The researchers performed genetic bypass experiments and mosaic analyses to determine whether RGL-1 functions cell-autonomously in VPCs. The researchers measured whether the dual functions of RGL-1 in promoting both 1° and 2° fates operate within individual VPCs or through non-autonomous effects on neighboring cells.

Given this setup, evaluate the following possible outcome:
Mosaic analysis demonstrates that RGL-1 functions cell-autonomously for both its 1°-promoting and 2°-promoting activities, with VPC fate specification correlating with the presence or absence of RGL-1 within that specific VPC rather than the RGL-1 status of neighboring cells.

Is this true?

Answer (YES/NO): NO